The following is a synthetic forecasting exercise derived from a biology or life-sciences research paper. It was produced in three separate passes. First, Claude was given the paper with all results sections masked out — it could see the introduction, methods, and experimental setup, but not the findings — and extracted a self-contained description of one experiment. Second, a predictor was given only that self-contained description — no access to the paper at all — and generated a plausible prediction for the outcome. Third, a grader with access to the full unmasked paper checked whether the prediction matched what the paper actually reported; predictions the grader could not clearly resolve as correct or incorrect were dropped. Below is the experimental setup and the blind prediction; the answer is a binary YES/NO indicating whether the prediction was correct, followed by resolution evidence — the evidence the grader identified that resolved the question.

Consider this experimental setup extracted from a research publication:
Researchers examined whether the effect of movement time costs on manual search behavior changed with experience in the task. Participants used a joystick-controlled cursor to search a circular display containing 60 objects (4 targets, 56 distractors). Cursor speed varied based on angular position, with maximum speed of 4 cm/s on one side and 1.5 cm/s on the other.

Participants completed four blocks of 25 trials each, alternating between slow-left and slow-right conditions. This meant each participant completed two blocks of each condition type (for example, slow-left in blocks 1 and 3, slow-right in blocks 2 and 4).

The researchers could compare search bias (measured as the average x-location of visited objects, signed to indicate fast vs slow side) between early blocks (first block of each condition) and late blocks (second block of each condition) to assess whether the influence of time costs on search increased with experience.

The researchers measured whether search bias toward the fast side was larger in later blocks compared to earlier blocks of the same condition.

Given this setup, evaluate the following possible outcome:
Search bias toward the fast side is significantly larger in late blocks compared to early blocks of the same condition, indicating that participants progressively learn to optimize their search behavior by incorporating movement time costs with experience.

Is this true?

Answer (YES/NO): YES